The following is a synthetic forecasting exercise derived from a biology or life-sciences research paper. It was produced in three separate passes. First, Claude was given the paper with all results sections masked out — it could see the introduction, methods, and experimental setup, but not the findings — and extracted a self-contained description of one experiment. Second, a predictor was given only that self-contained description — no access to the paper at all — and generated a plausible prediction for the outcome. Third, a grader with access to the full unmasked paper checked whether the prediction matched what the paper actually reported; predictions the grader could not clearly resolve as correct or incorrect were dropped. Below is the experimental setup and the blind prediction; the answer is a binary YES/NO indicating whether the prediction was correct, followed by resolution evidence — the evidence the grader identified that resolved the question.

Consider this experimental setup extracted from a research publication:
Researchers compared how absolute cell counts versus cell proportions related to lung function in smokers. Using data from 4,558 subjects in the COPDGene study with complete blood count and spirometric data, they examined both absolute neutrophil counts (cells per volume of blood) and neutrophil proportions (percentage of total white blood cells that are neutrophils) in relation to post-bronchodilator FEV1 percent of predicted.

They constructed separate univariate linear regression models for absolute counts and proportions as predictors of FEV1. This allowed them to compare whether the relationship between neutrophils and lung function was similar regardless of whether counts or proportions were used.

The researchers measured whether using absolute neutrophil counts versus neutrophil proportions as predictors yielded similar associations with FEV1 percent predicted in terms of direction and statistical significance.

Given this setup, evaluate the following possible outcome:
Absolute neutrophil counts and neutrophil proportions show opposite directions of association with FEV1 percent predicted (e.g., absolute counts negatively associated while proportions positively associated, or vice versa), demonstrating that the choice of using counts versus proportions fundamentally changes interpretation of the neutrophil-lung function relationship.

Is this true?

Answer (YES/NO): NO